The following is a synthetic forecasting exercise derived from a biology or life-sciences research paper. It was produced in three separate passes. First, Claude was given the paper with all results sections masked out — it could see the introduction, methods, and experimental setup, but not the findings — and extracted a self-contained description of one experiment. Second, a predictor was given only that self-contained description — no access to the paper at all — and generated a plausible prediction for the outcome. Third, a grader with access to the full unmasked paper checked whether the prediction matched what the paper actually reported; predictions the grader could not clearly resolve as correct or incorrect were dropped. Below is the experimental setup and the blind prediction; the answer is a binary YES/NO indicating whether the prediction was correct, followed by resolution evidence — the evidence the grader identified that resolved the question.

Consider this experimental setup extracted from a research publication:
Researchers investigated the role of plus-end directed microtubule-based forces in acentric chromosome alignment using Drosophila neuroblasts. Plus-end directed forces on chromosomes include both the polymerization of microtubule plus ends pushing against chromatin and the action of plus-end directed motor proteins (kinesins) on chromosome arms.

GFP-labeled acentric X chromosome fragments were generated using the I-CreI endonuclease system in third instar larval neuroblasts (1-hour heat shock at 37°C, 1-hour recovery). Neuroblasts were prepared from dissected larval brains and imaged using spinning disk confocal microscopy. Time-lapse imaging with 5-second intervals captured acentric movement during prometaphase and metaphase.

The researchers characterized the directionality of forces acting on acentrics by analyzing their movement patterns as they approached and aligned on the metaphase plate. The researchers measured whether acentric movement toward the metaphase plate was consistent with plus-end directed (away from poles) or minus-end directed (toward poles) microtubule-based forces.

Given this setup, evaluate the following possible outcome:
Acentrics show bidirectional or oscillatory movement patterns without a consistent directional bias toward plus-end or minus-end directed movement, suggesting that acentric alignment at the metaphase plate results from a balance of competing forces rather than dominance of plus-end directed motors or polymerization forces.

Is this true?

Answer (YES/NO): NO